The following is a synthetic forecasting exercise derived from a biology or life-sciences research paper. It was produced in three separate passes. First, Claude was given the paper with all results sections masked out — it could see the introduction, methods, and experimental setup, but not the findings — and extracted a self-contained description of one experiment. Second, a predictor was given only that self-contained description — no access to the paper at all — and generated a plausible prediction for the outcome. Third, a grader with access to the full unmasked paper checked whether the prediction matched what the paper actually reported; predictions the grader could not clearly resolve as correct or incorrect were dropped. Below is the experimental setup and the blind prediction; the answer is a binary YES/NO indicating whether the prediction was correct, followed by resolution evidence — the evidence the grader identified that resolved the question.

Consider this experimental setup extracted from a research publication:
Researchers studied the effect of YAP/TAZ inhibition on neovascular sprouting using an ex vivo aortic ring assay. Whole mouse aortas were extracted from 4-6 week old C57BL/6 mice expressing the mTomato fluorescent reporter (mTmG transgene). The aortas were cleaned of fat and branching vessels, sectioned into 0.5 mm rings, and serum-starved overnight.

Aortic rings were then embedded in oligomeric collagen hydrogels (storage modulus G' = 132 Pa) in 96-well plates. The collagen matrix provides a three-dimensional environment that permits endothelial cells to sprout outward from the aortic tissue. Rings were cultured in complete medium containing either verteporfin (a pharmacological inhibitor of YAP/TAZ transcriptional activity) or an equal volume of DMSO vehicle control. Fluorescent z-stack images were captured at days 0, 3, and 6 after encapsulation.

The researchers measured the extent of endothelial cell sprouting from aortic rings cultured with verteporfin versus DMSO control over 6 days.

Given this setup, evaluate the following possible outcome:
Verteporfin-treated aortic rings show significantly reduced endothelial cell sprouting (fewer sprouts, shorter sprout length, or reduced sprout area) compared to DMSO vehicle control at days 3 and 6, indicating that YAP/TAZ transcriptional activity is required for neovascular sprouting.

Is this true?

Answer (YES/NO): YES